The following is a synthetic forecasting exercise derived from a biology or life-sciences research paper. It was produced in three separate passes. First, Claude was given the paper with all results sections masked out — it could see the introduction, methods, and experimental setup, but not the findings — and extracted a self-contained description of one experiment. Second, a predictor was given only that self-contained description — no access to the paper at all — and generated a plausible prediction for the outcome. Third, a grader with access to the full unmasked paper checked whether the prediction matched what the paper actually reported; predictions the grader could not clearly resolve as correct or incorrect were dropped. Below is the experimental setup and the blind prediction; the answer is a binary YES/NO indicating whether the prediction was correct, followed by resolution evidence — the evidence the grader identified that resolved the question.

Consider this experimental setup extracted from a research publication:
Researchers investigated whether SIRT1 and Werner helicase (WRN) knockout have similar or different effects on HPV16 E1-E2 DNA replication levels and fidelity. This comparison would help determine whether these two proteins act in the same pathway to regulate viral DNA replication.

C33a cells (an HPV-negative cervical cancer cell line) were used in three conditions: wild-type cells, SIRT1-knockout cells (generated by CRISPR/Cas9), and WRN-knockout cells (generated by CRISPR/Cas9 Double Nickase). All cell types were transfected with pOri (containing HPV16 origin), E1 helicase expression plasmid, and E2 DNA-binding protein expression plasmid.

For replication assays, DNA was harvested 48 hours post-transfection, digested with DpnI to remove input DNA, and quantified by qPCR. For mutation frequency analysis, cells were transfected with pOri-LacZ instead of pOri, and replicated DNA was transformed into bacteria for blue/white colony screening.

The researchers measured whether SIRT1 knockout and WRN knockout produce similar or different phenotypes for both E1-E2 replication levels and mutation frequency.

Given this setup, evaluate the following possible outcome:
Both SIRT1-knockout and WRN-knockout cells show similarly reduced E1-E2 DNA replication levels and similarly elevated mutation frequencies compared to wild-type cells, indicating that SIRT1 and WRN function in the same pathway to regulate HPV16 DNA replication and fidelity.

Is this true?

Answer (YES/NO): NO